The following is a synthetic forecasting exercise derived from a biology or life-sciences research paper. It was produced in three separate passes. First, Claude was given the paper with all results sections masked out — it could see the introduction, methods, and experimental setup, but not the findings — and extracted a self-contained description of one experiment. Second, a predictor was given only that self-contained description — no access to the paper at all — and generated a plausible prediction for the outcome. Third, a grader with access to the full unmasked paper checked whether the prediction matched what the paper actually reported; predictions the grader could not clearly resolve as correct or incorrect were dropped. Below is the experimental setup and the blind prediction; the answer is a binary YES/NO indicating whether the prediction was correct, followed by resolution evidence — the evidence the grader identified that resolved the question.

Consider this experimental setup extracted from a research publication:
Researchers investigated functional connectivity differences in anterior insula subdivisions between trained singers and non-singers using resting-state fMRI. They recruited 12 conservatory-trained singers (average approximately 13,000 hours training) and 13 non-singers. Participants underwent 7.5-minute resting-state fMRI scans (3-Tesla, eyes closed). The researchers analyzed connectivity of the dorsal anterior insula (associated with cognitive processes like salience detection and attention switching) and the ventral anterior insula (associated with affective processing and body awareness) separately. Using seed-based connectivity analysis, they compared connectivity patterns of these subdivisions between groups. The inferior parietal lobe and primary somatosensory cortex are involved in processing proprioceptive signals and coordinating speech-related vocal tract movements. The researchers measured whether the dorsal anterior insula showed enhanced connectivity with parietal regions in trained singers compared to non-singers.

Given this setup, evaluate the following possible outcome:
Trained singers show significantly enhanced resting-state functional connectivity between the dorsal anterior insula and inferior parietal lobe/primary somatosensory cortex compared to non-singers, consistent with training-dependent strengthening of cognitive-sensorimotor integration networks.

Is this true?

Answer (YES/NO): YES